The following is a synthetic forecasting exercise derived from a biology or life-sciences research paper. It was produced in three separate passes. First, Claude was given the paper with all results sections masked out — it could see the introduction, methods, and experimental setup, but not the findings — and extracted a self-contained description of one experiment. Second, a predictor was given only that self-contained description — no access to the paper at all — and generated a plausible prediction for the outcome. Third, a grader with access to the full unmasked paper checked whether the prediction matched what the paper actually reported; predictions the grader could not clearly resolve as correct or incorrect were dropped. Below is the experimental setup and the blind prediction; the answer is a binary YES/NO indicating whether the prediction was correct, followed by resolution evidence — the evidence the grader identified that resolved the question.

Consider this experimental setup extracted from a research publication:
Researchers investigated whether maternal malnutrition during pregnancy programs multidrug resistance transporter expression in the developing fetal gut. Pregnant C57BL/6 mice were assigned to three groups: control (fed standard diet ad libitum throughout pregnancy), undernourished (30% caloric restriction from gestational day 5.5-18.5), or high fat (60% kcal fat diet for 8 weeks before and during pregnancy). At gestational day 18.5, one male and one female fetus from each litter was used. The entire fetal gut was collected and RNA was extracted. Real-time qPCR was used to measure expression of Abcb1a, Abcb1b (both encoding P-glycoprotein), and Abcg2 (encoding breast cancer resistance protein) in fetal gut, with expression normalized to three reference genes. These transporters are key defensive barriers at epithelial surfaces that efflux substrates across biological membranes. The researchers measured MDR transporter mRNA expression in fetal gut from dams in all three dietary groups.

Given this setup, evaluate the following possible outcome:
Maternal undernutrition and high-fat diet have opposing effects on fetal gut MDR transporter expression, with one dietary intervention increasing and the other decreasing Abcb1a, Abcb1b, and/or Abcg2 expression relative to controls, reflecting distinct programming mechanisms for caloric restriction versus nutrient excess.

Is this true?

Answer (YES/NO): NO